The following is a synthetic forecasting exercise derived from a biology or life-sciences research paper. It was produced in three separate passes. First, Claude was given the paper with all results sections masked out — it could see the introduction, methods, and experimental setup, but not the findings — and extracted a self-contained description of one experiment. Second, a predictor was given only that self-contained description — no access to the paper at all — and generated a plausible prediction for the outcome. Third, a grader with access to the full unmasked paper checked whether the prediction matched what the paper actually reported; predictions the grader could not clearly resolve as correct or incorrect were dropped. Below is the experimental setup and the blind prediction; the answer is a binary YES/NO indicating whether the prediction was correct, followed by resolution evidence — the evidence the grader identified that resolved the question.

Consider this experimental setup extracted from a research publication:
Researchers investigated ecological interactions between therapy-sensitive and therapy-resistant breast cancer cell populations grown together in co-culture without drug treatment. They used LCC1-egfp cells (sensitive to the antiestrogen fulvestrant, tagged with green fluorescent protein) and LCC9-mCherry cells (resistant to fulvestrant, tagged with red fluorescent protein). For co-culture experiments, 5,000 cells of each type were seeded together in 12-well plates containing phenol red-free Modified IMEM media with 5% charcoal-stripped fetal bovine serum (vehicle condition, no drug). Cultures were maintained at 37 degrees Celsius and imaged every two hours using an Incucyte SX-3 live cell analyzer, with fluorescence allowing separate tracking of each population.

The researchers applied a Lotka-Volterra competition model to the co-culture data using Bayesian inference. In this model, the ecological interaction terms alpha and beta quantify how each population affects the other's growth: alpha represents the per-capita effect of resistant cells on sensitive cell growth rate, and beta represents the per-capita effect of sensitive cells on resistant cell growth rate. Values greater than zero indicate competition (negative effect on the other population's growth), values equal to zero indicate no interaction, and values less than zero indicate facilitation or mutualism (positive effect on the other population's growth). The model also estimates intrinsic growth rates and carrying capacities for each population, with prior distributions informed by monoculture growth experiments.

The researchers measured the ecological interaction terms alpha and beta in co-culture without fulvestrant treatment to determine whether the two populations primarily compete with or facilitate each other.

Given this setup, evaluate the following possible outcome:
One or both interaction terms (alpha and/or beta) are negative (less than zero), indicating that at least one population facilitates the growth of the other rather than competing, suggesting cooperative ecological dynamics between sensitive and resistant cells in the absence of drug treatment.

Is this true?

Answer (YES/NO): NO